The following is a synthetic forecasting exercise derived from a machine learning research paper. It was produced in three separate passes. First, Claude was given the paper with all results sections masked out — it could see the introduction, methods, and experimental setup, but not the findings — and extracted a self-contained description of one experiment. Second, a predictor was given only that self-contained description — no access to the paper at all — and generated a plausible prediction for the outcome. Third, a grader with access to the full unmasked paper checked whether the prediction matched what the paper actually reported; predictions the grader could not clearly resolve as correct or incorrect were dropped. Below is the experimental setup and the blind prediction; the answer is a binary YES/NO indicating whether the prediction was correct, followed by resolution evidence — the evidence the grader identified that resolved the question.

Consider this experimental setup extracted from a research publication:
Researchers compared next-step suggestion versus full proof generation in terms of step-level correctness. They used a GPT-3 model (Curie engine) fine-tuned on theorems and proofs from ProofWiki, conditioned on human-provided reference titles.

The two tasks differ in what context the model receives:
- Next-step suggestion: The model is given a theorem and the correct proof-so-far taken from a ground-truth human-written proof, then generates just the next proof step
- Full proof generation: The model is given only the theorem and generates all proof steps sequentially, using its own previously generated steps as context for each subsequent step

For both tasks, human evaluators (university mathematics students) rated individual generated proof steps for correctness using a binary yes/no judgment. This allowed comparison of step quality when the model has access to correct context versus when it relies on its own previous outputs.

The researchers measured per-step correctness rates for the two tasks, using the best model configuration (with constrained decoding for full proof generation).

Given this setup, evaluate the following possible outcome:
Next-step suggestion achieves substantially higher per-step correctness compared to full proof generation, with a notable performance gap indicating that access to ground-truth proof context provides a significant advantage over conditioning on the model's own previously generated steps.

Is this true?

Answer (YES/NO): NO